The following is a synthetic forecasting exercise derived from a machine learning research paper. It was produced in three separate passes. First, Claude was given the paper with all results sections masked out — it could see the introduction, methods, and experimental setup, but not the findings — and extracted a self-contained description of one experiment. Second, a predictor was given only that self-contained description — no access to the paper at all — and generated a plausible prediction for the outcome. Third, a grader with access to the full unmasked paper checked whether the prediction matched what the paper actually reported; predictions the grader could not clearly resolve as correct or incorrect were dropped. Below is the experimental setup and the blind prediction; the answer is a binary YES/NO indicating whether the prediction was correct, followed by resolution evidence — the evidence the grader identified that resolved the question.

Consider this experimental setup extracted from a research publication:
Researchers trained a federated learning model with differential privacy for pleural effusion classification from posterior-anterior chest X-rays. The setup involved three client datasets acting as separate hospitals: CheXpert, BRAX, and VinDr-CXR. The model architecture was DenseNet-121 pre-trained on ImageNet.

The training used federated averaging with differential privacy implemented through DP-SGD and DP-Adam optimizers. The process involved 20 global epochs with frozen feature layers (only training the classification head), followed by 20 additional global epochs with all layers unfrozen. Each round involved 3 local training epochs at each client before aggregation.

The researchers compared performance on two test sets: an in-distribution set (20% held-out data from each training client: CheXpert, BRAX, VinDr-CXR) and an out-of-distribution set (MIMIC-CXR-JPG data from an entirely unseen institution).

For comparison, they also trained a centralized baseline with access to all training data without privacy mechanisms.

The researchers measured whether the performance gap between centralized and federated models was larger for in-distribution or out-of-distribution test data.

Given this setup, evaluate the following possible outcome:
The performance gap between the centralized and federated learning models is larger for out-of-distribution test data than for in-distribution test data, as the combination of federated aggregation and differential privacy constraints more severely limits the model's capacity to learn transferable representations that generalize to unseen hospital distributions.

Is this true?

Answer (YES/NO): NO